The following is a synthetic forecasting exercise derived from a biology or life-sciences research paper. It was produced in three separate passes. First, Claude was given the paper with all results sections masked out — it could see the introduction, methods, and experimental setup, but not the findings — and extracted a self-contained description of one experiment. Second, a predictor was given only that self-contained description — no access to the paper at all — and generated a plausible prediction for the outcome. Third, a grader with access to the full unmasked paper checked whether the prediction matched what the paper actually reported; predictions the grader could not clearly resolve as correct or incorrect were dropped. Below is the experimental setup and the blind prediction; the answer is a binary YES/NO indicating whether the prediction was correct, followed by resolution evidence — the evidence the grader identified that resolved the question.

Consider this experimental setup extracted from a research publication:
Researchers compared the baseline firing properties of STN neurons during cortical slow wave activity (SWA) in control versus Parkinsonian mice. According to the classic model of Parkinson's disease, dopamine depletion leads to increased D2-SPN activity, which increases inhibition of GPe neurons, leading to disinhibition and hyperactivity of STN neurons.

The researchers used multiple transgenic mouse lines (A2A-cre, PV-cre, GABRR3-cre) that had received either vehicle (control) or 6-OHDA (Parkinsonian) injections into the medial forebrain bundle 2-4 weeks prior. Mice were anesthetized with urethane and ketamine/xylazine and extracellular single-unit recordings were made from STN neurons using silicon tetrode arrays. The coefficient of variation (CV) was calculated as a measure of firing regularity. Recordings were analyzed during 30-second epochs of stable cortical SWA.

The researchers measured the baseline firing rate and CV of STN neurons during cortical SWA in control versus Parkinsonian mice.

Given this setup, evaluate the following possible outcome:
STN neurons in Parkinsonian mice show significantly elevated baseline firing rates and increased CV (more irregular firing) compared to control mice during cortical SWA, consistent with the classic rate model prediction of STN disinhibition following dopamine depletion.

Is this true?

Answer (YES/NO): NO